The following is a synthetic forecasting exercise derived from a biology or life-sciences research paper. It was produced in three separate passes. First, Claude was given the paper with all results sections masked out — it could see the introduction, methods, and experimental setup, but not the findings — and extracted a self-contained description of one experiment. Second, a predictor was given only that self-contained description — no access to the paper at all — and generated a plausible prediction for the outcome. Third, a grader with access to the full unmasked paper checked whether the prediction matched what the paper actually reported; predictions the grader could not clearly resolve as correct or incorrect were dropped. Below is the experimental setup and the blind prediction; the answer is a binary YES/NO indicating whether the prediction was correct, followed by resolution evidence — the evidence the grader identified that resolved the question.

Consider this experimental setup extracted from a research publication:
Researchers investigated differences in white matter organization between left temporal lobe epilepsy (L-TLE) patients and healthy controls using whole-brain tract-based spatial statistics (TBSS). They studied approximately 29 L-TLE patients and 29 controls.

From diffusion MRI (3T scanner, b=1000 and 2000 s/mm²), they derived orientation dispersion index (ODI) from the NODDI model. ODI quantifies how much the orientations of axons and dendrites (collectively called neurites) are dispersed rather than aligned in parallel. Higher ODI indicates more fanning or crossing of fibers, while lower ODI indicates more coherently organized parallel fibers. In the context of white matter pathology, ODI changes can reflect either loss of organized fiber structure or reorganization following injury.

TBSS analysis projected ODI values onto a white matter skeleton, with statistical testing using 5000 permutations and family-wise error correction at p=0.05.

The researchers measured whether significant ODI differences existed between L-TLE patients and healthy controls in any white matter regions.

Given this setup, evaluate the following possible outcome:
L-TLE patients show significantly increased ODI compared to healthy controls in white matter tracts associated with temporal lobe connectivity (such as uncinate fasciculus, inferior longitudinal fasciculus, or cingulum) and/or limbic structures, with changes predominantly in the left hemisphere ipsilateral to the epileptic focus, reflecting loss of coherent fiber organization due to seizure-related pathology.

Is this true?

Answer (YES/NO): YES